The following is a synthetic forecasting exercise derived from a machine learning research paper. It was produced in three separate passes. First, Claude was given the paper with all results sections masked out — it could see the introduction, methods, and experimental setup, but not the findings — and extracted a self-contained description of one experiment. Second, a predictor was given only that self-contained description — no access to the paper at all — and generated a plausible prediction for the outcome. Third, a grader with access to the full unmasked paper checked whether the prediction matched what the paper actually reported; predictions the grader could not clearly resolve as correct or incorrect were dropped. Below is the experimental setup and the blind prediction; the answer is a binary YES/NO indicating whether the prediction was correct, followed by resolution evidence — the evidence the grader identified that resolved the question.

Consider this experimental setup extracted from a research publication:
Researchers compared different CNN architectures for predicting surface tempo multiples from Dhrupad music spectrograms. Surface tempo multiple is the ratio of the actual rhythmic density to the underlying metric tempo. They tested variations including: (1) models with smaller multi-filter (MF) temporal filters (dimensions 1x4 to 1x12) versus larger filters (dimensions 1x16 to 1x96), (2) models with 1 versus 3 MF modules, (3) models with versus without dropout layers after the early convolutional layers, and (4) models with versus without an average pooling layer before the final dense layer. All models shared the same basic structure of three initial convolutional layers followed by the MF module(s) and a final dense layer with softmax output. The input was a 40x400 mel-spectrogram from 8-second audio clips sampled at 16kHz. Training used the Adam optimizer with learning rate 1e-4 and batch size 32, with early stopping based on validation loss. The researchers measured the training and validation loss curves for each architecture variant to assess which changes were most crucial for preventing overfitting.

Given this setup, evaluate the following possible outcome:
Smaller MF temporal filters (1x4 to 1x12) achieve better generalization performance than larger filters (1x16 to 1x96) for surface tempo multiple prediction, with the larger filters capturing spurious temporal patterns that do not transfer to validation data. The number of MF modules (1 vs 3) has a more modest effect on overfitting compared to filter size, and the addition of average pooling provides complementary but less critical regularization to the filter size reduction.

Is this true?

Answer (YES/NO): NO